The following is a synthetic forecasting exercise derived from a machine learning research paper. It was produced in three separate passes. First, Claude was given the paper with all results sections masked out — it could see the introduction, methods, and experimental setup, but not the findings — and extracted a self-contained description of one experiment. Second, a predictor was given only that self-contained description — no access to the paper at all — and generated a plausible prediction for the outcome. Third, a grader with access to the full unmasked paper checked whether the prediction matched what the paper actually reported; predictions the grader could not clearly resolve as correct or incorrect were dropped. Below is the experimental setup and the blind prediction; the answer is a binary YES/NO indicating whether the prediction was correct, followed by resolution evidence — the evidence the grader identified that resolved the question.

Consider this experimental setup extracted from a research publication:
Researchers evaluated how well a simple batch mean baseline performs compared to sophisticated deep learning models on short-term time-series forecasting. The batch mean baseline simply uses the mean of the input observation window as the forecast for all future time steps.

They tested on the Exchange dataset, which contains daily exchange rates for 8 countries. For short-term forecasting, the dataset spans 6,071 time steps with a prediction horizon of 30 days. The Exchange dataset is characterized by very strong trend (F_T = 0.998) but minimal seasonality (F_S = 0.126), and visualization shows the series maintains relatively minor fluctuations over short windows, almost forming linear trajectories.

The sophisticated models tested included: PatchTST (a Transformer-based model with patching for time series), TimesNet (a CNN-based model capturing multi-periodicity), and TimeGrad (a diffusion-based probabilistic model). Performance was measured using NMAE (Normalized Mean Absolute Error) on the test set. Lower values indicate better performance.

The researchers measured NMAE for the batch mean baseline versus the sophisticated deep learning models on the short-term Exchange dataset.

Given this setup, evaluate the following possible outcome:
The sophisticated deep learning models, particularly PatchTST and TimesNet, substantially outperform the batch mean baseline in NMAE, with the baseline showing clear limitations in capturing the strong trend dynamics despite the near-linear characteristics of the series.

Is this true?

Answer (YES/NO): NO